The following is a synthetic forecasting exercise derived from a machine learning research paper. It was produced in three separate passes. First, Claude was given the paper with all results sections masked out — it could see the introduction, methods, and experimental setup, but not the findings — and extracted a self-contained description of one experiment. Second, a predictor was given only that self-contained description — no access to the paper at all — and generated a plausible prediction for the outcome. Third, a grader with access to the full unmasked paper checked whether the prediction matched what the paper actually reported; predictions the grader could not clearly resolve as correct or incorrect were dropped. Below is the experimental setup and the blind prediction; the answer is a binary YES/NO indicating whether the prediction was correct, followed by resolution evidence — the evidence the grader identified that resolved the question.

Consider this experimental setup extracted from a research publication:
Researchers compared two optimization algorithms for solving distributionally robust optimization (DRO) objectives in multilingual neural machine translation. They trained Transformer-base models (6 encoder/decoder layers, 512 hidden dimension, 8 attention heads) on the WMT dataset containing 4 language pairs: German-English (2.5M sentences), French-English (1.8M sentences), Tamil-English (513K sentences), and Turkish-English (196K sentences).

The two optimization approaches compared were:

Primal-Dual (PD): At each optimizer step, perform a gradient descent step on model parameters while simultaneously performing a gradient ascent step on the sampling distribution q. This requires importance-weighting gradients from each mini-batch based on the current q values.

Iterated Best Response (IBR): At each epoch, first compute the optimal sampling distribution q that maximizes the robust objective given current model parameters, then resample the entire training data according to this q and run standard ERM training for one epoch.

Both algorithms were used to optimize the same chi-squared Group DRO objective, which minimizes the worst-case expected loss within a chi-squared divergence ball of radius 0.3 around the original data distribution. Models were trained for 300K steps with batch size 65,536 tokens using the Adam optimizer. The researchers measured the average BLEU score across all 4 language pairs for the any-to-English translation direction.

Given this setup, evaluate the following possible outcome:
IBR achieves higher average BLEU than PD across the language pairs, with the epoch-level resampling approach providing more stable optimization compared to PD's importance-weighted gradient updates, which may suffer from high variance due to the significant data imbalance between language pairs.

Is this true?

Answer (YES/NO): YES